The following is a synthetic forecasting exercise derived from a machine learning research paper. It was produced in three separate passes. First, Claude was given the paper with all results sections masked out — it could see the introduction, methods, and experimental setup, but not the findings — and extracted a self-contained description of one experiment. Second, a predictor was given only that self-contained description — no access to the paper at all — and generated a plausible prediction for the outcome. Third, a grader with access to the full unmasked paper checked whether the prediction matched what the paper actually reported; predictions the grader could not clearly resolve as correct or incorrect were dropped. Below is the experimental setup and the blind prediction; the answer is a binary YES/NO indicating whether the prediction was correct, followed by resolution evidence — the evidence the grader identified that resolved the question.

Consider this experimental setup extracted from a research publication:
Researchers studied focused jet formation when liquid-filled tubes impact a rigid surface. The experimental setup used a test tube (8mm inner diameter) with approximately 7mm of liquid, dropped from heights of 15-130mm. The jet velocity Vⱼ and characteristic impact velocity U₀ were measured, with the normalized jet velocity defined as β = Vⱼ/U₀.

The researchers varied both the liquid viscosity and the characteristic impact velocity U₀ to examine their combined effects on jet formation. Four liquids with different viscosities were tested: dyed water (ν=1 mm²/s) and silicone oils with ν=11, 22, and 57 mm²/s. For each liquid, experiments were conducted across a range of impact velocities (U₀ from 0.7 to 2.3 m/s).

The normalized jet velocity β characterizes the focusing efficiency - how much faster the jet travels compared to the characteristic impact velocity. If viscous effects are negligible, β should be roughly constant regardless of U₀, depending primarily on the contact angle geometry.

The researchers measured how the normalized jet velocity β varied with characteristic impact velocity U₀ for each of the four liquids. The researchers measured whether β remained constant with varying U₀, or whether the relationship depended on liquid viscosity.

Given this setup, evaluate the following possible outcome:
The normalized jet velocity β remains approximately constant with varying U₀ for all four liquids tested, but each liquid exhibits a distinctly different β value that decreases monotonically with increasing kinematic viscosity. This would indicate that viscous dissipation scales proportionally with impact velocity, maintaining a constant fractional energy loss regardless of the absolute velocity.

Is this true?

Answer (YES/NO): NO